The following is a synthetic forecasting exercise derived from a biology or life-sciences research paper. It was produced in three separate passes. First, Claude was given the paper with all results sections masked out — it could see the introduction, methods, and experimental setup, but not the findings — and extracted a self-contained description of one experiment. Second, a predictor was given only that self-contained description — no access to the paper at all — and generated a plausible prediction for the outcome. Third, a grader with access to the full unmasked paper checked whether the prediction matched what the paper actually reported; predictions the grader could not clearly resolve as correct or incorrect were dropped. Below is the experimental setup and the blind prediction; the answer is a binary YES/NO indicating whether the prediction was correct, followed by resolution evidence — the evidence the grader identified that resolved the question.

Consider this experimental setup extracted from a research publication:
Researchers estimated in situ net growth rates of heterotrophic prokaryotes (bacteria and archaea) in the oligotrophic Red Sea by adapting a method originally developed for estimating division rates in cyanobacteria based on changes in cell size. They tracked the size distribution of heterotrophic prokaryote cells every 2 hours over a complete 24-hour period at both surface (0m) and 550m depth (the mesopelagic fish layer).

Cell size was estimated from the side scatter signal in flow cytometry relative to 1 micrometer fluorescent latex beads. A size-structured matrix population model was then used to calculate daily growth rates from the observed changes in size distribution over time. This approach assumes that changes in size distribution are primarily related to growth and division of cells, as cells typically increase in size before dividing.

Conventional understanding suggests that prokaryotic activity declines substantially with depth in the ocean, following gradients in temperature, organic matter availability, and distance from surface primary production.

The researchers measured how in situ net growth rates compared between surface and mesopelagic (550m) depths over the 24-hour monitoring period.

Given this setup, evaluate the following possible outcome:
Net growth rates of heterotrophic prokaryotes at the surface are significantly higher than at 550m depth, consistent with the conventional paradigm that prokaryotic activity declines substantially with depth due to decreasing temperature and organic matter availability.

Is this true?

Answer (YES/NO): NO